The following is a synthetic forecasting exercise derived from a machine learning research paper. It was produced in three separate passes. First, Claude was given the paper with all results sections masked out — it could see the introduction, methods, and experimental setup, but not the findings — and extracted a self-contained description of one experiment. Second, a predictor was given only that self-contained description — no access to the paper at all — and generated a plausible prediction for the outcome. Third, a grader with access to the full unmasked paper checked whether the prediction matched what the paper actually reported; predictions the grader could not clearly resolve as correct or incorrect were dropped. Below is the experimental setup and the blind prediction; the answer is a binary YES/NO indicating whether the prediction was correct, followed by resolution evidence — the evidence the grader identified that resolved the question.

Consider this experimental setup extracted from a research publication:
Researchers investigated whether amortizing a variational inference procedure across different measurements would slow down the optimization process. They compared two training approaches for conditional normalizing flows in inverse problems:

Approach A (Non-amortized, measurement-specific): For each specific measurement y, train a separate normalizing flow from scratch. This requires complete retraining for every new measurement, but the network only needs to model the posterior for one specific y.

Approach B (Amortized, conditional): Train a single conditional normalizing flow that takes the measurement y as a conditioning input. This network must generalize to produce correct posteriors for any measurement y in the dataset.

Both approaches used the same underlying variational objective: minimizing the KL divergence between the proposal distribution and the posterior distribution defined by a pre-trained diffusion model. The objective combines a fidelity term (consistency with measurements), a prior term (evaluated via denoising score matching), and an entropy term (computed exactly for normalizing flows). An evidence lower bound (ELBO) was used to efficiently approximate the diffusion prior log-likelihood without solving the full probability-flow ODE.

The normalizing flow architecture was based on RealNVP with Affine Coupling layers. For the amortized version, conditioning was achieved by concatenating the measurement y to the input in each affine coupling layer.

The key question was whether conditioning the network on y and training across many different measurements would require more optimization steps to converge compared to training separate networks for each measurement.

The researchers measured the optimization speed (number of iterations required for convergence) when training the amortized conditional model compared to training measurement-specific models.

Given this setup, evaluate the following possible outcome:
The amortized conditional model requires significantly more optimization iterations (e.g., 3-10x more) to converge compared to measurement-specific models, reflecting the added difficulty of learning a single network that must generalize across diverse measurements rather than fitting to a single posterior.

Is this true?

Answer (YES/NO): NO